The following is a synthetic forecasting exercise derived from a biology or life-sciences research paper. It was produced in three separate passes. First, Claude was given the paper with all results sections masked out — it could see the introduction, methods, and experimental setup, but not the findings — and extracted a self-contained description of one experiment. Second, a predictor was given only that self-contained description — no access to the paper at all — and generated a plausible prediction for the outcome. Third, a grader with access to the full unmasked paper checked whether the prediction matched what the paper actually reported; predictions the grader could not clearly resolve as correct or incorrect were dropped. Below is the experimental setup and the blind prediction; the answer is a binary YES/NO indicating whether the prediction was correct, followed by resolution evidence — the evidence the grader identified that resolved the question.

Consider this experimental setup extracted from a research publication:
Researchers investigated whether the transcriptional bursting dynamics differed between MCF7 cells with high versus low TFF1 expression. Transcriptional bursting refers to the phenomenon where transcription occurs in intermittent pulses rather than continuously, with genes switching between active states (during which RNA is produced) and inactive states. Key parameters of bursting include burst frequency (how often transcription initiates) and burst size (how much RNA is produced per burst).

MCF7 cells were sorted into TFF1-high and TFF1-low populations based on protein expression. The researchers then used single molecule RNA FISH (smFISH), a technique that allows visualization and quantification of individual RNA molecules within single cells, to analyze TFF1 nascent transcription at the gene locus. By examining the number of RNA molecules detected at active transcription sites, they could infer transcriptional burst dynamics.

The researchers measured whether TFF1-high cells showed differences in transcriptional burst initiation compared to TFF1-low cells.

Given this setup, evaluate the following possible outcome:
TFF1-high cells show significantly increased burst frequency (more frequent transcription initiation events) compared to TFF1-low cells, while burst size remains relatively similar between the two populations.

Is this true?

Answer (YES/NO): YES